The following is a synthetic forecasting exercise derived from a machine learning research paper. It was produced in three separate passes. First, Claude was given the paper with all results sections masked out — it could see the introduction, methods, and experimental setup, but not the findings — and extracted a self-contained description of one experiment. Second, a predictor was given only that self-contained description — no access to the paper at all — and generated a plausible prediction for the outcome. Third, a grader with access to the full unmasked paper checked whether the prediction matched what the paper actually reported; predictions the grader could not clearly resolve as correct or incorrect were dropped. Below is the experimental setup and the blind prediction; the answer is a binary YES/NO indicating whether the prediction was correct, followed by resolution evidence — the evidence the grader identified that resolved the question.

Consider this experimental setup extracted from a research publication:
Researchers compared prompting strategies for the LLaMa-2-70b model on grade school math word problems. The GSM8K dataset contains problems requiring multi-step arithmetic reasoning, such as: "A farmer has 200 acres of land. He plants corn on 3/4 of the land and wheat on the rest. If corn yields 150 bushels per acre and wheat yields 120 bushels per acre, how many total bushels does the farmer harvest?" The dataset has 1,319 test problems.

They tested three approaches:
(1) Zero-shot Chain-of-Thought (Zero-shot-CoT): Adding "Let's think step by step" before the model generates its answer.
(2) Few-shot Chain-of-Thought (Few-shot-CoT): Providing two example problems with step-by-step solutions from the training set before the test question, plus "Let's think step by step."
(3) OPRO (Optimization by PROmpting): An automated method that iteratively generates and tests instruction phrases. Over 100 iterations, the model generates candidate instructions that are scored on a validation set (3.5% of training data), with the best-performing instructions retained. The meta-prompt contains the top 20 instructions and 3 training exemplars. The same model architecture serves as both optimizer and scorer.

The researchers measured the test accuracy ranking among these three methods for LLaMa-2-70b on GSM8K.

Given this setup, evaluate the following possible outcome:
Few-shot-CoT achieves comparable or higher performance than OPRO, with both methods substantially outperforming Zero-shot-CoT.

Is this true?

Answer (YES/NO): NO